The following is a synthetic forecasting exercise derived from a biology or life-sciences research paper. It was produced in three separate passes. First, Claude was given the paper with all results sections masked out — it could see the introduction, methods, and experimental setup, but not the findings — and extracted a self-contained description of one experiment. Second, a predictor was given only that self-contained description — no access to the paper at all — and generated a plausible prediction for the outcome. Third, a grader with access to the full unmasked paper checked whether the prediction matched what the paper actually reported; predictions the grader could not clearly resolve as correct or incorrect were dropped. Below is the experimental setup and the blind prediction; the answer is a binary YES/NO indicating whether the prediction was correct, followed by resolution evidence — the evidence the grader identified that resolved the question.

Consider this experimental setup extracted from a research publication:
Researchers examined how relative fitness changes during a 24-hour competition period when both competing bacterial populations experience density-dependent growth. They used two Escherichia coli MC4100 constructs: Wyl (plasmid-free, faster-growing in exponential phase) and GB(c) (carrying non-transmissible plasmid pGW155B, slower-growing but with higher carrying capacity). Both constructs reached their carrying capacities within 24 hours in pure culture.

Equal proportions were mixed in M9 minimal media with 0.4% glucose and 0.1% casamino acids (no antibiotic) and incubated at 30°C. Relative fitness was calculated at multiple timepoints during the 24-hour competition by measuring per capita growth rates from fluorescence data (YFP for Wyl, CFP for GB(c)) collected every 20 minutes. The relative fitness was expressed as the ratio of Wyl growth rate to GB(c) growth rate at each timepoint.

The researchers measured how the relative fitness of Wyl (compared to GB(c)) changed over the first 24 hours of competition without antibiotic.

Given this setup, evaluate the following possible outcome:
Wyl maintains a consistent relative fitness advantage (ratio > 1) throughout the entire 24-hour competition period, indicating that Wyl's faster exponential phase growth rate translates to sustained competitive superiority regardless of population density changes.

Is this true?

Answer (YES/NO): NO